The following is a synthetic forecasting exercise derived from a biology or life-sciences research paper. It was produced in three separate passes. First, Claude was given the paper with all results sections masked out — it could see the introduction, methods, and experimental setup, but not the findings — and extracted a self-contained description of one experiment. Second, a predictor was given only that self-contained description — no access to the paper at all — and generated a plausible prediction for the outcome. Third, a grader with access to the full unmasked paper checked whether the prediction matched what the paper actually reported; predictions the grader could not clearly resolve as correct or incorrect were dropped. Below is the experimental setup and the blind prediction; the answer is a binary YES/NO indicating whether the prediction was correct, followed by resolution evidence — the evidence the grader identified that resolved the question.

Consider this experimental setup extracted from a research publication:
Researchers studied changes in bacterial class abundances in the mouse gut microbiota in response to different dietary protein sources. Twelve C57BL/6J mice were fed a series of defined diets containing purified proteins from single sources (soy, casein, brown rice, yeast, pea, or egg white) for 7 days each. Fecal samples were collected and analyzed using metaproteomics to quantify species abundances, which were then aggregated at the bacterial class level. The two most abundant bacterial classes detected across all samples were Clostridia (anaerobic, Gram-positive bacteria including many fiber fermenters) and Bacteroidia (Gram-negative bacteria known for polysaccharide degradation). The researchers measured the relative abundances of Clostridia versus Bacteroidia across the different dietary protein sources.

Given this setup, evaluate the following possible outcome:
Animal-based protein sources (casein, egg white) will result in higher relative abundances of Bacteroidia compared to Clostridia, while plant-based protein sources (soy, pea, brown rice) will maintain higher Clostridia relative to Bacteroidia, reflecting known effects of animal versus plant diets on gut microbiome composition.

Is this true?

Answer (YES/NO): NO